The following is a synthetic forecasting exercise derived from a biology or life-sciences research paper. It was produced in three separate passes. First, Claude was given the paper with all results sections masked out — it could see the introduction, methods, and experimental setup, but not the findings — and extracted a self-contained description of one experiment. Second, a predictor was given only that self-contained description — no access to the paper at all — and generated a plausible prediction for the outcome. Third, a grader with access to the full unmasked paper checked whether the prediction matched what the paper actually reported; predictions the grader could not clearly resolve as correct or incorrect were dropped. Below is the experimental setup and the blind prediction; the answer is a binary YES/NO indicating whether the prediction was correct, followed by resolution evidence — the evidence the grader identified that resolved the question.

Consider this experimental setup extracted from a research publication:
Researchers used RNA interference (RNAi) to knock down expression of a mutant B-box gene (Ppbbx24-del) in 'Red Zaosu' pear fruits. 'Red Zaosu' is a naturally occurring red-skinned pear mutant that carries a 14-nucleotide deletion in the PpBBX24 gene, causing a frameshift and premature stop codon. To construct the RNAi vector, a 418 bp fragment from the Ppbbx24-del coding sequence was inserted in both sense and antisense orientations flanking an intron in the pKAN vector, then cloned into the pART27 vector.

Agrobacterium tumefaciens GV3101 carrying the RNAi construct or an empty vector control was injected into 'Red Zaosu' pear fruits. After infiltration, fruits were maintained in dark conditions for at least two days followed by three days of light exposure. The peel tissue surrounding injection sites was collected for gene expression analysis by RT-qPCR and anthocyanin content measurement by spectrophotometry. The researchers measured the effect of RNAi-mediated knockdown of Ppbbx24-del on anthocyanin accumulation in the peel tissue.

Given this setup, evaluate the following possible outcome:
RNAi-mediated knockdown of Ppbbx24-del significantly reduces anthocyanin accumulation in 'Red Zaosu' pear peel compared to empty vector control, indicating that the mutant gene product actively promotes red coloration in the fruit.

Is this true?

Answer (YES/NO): YES